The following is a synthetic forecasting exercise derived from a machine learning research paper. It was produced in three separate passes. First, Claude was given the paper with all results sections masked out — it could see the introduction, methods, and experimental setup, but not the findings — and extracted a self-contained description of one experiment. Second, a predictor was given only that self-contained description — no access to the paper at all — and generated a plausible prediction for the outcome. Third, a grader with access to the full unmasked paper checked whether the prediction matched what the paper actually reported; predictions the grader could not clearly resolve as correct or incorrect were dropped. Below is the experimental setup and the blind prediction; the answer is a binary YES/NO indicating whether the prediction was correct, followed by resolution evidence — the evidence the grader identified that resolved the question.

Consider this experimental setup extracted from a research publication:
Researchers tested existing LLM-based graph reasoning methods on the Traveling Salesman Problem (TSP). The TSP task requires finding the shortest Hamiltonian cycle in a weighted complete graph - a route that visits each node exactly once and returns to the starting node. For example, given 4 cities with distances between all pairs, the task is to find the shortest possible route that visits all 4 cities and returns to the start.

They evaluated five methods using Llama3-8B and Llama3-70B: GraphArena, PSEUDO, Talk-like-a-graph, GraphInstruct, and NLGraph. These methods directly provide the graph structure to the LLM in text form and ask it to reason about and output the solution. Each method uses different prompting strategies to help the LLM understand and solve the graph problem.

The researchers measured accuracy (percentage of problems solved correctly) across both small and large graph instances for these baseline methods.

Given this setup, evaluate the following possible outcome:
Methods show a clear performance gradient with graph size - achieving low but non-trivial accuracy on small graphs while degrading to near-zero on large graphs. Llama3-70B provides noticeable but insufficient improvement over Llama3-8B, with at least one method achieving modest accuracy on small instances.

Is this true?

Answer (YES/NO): NO